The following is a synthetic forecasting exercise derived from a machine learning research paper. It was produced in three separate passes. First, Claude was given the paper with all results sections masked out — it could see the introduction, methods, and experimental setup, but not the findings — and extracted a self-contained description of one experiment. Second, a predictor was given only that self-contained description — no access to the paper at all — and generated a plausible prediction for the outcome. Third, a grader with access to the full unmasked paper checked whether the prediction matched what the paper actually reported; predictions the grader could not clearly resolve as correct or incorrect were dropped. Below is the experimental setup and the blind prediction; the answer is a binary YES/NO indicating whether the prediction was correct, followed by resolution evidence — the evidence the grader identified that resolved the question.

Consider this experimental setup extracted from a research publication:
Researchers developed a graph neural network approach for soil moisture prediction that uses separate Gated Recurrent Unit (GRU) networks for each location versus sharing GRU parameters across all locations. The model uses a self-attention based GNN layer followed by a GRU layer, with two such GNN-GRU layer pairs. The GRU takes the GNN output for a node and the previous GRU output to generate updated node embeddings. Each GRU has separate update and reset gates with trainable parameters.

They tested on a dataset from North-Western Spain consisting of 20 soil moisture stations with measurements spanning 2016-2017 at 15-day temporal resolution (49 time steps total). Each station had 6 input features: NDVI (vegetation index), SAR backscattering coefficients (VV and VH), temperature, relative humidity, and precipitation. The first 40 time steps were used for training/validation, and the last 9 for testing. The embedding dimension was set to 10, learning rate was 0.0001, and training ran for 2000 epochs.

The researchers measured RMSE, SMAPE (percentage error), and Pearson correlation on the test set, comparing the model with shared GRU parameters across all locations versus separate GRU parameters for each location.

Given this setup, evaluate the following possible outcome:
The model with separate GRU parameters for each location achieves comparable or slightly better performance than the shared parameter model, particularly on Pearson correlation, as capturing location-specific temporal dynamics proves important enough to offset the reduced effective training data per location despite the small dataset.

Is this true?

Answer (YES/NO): NO